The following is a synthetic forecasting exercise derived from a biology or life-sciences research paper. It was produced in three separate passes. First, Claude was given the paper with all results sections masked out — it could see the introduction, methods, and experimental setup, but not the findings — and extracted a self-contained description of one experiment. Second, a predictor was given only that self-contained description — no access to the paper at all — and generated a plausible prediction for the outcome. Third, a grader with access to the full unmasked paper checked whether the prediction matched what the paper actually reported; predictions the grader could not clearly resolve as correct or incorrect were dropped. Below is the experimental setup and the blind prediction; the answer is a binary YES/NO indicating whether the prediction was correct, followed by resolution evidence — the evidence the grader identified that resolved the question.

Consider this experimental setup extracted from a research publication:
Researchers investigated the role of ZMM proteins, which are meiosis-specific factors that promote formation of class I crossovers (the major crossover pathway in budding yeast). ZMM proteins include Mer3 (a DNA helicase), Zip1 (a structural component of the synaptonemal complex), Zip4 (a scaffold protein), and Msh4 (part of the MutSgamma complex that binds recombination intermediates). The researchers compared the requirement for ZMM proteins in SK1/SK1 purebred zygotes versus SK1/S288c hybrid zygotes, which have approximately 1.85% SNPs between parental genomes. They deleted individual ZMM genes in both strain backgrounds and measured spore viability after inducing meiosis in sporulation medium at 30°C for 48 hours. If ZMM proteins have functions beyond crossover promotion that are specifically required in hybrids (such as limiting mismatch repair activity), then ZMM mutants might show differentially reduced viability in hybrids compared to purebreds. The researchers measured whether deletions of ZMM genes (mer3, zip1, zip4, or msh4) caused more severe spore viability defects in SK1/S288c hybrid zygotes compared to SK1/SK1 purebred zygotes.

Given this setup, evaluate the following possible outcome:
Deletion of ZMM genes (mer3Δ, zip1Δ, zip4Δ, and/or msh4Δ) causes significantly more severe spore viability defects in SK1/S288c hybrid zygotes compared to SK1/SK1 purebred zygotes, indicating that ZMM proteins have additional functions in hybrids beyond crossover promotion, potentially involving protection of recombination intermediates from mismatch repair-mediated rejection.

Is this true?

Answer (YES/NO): YES